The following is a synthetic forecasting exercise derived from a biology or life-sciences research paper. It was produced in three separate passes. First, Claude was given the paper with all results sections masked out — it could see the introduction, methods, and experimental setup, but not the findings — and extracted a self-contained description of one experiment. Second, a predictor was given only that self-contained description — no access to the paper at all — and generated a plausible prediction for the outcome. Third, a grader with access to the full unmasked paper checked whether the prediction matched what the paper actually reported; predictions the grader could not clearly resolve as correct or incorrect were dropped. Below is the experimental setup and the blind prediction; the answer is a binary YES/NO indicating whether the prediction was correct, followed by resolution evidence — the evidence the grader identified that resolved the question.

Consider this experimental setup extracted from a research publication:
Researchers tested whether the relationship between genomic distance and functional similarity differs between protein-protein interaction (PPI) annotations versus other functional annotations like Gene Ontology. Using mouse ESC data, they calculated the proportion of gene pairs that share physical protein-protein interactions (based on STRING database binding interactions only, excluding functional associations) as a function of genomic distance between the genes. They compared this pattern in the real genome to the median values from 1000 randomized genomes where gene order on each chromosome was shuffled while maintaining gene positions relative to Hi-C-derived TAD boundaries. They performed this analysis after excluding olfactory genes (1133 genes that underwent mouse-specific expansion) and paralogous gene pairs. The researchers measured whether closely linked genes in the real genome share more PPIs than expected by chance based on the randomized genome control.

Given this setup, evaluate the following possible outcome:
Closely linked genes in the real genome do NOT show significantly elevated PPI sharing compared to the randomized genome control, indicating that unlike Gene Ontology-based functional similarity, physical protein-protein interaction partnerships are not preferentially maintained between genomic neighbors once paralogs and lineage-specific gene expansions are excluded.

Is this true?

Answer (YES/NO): NO